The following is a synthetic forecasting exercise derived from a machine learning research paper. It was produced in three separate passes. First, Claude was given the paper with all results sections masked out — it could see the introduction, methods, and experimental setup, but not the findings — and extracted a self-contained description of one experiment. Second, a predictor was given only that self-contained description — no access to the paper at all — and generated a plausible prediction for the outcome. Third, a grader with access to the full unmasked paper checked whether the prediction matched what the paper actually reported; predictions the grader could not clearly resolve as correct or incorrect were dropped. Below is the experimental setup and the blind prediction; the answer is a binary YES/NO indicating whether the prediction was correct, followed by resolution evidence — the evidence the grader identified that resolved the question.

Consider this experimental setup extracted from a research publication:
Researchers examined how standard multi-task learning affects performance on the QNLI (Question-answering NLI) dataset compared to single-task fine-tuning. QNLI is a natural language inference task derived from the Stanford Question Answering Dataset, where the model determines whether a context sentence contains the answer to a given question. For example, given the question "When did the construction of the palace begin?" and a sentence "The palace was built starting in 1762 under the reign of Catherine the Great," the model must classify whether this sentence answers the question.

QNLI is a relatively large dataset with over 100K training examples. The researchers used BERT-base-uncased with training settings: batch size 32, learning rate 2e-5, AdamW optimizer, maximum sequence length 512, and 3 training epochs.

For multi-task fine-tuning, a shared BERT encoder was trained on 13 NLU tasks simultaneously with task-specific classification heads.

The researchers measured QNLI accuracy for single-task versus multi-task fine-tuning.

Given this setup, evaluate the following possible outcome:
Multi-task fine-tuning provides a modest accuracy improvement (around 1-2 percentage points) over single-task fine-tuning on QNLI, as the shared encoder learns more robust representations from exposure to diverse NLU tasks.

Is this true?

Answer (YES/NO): NO